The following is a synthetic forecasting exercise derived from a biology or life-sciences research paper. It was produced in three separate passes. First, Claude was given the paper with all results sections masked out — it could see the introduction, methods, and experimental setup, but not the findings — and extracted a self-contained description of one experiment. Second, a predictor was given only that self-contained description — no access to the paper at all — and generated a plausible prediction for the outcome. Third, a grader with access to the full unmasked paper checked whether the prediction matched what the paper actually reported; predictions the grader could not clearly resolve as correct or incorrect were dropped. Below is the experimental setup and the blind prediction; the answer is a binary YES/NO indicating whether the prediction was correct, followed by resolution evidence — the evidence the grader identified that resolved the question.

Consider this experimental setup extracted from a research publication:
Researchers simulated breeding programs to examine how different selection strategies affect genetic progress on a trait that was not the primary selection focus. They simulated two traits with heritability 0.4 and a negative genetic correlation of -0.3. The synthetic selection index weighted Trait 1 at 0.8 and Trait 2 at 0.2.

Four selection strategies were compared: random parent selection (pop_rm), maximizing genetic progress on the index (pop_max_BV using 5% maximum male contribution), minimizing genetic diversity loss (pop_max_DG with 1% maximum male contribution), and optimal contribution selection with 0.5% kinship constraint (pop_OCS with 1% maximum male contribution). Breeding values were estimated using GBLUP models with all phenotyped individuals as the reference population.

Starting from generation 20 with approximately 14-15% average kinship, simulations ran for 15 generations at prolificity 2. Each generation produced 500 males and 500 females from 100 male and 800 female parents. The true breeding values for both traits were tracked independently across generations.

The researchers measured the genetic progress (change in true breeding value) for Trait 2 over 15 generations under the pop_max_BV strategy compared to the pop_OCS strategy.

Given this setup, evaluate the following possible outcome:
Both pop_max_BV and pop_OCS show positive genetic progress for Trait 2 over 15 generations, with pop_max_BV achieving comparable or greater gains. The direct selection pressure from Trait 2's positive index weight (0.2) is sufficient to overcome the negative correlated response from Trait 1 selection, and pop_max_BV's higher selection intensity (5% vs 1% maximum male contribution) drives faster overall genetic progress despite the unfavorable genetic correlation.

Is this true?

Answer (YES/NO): NO